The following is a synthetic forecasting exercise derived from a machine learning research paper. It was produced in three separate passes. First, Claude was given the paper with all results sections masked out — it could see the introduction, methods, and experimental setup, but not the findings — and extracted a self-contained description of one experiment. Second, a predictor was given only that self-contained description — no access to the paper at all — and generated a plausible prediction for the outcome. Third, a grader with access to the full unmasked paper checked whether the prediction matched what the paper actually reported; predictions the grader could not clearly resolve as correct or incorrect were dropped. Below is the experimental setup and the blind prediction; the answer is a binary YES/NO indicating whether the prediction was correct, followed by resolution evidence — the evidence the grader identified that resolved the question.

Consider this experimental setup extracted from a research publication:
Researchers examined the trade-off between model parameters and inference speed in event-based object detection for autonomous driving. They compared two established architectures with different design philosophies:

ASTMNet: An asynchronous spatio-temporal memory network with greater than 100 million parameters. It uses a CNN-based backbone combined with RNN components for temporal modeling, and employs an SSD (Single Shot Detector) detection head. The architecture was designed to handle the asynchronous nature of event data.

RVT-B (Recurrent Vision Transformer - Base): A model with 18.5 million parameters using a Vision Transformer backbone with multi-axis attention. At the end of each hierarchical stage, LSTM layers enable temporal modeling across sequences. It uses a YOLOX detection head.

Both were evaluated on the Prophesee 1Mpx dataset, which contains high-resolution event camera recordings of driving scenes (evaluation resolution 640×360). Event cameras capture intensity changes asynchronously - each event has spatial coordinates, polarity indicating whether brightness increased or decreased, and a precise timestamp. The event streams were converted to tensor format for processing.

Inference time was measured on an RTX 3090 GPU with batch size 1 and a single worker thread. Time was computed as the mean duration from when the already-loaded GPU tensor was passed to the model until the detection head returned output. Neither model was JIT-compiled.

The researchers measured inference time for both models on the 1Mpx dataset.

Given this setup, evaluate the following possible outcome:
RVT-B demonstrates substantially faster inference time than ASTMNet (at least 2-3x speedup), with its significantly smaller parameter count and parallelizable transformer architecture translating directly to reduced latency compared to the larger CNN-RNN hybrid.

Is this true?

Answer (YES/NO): YES